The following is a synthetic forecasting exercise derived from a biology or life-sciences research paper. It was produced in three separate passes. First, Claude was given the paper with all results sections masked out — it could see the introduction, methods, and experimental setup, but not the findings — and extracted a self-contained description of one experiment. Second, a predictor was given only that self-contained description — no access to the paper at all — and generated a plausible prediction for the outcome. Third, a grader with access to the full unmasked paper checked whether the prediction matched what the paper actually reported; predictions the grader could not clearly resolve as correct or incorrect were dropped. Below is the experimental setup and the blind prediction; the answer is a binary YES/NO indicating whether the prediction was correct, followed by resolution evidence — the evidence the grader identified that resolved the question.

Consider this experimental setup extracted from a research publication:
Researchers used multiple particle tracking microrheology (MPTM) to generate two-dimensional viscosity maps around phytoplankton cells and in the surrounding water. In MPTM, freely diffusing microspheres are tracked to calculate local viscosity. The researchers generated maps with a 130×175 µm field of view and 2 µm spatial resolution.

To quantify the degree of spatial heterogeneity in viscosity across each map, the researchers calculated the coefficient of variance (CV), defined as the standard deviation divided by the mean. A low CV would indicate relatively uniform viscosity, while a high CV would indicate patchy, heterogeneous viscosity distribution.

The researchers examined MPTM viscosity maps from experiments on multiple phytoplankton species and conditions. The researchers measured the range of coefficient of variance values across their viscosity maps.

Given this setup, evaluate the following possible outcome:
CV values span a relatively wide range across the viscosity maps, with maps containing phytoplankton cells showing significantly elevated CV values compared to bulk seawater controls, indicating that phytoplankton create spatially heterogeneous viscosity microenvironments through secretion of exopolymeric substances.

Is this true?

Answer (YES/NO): NO